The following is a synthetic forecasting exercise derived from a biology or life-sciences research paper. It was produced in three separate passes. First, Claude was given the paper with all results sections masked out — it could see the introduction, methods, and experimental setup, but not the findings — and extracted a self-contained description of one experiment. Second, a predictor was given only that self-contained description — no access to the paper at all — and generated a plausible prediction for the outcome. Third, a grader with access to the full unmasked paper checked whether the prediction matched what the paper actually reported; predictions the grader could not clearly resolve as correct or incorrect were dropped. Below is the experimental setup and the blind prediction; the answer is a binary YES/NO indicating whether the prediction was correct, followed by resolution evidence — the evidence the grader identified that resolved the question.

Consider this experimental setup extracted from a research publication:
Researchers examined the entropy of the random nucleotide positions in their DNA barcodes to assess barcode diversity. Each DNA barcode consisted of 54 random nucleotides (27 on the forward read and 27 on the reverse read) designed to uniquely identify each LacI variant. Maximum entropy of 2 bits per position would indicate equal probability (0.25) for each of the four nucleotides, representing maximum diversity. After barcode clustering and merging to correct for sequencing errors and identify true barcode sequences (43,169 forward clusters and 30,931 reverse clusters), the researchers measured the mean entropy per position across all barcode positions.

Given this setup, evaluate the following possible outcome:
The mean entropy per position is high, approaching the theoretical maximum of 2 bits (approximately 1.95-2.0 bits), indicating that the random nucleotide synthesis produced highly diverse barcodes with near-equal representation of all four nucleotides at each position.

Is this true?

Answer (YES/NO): YES